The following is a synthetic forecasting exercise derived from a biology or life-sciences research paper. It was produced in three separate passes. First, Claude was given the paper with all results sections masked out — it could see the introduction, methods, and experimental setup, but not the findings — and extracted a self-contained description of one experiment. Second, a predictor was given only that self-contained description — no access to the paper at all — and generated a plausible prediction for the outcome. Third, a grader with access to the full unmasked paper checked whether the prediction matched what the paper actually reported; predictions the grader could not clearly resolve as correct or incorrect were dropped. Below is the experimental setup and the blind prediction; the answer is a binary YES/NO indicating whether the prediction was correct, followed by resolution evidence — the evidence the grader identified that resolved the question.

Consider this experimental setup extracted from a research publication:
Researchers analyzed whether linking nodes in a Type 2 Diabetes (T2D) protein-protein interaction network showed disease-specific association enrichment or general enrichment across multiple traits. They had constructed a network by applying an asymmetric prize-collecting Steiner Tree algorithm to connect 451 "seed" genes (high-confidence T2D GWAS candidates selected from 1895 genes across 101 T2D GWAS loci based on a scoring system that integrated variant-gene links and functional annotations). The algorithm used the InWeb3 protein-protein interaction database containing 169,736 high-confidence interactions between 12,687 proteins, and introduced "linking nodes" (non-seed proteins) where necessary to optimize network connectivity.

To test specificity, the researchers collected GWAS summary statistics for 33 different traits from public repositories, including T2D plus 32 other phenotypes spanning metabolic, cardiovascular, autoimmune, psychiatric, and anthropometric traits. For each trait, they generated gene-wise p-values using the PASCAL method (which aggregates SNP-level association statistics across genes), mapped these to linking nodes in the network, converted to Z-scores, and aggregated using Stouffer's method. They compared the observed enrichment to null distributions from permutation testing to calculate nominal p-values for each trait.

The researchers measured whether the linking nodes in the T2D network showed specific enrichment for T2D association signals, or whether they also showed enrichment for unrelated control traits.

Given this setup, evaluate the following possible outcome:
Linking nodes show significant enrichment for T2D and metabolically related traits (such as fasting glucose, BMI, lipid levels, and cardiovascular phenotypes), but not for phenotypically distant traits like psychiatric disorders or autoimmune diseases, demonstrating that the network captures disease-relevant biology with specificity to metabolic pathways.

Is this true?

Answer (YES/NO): NO